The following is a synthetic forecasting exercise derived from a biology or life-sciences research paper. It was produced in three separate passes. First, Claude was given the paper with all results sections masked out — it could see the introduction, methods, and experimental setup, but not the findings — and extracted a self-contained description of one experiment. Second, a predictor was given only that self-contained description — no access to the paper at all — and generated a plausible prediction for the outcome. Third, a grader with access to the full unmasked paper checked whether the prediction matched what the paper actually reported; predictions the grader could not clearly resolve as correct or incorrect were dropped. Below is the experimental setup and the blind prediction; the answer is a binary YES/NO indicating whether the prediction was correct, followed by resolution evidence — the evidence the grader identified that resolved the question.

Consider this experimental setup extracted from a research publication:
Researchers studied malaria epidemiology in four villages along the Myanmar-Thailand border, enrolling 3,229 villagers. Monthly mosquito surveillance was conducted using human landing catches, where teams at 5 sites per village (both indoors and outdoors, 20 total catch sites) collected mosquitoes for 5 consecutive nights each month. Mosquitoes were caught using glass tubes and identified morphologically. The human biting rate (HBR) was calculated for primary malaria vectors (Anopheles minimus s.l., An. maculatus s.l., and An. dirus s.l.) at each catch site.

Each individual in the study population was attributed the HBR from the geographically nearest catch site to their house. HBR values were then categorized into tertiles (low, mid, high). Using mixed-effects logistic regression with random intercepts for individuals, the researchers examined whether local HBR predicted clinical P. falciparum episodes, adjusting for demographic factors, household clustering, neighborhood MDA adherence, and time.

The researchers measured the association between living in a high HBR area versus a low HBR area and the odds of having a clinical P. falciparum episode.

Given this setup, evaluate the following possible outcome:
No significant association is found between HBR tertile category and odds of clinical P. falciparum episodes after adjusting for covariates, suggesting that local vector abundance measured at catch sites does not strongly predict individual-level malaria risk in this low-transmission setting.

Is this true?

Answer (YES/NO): NO